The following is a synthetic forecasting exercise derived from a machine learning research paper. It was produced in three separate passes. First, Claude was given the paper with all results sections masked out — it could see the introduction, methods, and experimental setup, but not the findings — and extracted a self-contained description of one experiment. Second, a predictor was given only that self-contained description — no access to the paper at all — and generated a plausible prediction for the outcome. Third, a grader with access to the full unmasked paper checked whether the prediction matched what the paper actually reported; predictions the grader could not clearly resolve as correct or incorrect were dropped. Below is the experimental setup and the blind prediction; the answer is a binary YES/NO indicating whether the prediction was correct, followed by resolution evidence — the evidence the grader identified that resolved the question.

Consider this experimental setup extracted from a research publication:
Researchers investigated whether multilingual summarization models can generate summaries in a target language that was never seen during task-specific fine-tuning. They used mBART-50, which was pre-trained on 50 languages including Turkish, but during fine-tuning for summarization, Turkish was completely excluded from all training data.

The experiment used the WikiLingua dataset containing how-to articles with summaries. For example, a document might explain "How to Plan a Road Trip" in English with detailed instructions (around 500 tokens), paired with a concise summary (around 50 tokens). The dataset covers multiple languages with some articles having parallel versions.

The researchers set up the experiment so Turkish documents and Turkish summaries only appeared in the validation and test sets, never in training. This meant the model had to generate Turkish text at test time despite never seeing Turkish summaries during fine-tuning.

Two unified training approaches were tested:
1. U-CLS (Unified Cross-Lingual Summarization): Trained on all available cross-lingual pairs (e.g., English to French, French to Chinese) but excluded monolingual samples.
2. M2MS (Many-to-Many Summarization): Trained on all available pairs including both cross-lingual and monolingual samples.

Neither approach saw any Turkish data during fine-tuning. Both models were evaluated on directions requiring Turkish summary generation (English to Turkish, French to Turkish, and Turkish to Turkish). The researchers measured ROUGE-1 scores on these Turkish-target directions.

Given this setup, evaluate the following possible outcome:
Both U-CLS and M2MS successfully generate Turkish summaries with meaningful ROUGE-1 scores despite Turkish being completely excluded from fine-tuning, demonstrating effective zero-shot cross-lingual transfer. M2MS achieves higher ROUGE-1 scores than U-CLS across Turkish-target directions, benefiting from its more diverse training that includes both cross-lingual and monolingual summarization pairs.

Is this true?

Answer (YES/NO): NO